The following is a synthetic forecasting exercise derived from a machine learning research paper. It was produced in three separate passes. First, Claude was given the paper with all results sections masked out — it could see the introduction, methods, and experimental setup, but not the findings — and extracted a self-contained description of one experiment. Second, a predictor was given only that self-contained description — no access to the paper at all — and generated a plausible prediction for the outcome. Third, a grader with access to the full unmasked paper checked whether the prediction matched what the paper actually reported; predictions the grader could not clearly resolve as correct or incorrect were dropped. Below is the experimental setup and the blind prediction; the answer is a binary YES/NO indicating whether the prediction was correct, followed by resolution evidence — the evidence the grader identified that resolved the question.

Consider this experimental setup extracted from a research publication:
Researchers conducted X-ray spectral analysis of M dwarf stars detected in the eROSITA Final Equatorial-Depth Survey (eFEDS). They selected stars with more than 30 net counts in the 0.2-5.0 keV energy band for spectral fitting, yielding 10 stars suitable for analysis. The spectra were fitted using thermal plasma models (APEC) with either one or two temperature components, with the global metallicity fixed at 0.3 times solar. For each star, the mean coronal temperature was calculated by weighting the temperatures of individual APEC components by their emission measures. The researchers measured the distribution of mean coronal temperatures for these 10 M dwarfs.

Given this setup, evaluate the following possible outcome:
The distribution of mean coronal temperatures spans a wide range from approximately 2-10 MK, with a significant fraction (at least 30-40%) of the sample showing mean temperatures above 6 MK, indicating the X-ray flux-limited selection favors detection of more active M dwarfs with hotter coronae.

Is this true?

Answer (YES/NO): NO